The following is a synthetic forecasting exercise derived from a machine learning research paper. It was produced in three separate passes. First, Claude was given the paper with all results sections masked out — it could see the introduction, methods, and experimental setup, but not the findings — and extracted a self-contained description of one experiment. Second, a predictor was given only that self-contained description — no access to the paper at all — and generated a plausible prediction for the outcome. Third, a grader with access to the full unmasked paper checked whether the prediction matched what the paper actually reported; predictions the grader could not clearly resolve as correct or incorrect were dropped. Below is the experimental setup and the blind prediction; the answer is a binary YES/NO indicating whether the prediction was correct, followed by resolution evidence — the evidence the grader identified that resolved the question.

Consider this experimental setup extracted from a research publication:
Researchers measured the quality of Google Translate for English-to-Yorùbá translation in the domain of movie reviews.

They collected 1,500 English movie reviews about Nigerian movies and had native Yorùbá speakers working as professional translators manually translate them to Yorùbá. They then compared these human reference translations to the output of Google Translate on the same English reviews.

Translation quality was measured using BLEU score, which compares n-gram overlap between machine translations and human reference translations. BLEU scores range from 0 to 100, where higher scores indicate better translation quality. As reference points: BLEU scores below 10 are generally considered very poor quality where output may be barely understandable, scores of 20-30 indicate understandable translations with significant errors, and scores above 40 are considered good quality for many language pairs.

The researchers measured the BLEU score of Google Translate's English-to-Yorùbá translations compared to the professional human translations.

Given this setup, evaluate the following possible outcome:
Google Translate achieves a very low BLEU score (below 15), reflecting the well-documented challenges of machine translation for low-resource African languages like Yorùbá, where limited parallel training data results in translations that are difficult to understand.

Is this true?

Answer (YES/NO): YES